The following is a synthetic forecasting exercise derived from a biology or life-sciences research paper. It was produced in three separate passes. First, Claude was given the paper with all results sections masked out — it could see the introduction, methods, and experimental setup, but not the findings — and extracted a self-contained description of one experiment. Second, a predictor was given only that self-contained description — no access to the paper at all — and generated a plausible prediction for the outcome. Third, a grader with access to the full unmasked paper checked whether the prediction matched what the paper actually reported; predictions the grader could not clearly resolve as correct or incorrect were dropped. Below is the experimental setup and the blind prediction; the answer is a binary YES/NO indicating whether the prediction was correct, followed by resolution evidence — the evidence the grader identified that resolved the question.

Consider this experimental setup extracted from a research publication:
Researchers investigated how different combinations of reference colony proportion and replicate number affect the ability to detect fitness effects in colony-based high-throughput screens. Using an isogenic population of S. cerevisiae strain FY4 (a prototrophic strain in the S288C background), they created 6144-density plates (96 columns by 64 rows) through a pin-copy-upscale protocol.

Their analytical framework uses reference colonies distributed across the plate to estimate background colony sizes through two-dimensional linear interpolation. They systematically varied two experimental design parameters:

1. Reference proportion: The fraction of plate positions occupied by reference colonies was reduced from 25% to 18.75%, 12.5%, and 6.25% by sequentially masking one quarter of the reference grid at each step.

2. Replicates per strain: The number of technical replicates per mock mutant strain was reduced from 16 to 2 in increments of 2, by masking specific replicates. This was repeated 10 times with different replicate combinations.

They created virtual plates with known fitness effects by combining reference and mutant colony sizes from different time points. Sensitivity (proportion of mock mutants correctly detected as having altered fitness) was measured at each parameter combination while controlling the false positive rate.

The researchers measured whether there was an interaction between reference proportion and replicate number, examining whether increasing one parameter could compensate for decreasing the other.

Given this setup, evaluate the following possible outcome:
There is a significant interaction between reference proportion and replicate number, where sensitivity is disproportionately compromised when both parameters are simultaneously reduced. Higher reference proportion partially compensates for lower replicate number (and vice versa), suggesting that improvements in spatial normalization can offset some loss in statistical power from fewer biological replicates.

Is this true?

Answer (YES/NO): NO